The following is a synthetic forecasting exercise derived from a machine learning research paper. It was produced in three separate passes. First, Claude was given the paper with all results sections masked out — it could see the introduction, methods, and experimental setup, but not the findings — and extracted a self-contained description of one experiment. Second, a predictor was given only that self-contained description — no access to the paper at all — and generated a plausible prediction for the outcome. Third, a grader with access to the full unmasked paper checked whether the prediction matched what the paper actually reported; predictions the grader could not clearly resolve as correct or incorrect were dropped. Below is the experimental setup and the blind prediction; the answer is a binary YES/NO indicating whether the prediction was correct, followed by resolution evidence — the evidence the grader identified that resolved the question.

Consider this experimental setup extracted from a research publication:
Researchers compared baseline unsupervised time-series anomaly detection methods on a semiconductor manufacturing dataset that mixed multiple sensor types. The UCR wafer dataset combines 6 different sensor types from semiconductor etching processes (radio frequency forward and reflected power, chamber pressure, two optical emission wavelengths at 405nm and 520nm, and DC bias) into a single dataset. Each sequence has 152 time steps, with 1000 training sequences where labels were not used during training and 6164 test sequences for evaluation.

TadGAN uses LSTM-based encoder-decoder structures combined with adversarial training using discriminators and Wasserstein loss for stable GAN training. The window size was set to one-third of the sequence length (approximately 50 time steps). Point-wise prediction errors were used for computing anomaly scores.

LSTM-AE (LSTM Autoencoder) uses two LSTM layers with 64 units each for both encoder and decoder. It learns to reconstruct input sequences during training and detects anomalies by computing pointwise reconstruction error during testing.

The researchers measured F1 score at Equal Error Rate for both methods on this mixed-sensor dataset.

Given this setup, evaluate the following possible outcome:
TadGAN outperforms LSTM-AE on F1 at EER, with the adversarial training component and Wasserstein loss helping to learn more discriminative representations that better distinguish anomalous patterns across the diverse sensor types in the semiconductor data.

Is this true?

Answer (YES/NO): NO